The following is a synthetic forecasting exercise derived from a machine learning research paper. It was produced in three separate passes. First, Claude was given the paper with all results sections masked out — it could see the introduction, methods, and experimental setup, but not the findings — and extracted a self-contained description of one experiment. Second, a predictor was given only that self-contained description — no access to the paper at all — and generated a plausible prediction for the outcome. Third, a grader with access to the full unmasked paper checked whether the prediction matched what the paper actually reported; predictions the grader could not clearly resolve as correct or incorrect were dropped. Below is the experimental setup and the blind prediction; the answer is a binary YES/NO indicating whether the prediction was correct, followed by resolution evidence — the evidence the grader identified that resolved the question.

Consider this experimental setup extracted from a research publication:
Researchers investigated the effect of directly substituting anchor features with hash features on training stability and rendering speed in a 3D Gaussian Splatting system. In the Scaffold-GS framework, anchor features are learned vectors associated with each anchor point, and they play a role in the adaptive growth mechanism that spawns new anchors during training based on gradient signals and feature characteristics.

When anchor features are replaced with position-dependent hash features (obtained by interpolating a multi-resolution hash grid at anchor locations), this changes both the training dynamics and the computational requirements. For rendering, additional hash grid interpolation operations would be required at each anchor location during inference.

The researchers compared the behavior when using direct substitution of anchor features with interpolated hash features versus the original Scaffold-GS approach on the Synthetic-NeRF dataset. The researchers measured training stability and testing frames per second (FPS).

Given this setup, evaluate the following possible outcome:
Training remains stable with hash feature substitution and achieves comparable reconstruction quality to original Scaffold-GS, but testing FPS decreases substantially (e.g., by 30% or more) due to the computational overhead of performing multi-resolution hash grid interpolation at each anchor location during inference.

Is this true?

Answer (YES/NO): NO